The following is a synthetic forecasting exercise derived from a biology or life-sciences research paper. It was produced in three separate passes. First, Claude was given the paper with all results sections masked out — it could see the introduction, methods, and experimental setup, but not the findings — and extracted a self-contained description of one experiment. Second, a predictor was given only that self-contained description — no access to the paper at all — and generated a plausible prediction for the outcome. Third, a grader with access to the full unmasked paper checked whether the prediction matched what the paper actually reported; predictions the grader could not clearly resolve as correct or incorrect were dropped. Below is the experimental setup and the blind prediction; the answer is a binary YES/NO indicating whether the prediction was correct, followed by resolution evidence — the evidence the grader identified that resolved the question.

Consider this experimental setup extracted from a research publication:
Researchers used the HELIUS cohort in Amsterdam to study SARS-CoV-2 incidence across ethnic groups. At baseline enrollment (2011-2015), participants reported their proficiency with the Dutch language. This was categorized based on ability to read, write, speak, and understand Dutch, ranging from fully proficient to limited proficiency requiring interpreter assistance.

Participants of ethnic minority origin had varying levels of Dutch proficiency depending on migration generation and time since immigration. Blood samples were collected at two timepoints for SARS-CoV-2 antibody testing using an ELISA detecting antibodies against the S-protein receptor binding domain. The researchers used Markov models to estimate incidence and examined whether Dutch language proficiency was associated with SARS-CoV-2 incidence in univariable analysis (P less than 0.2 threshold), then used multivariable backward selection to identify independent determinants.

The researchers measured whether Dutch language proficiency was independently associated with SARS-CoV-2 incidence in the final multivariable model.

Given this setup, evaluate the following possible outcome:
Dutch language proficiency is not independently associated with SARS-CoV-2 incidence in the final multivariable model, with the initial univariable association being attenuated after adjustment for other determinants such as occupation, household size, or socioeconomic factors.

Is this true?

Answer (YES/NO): YES